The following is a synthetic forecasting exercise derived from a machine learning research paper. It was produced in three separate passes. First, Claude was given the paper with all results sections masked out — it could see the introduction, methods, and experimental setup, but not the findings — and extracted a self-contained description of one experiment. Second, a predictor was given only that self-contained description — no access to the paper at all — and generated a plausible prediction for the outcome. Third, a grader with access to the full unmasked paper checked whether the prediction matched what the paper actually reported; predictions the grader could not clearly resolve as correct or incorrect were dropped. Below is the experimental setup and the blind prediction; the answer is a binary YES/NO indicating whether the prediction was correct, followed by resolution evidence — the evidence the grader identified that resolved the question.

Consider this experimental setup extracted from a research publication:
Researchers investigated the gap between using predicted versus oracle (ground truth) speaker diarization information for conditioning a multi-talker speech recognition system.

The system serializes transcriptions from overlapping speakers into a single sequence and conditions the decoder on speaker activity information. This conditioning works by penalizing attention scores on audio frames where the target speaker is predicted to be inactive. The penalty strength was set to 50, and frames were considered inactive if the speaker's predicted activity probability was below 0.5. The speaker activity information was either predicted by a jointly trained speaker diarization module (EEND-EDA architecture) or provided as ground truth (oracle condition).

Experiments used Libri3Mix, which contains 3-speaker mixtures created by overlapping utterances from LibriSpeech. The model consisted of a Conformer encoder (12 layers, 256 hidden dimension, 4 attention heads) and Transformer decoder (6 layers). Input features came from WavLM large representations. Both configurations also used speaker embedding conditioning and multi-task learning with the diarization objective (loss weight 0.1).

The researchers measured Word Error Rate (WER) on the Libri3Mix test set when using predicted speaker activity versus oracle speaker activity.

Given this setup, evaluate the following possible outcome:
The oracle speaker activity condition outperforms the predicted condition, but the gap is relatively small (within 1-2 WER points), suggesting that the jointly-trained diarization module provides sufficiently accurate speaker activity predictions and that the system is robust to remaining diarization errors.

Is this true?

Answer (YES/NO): NO